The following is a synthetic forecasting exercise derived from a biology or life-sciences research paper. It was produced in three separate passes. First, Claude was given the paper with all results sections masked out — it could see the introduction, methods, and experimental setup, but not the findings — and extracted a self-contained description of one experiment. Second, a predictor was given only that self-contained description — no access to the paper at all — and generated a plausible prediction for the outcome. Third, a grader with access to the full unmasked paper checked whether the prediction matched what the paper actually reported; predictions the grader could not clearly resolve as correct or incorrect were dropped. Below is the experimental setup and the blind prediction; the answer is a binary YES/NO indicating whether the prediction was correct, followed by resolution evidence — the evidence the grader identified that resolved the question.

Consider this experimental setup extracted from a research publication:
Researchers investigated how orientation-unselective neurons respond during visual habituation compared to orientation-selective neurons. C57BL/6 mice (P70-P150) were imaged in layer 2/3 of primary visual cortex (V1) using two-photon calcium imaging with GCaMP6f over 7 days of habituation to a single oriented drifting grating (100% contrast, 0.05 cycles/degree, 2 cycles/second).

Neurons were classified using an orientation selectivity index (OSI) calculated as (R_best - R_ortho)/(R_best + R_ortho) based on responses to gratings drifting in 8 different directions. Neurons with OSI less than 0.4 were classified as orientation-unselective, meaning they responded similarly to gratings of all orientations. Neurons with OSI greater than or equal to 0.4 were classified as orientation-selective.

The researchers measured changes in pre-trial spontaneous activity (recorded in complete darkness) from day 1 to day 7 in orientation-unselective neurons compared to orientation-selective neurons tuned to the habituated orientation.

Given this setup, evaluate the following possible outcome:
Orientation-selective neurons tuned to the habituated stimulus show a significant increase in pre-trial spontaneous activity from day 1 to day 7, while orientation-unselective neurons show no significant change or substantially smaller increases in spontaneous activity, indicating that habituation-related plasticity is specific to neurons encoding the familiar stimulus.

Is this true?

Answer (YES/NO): NO